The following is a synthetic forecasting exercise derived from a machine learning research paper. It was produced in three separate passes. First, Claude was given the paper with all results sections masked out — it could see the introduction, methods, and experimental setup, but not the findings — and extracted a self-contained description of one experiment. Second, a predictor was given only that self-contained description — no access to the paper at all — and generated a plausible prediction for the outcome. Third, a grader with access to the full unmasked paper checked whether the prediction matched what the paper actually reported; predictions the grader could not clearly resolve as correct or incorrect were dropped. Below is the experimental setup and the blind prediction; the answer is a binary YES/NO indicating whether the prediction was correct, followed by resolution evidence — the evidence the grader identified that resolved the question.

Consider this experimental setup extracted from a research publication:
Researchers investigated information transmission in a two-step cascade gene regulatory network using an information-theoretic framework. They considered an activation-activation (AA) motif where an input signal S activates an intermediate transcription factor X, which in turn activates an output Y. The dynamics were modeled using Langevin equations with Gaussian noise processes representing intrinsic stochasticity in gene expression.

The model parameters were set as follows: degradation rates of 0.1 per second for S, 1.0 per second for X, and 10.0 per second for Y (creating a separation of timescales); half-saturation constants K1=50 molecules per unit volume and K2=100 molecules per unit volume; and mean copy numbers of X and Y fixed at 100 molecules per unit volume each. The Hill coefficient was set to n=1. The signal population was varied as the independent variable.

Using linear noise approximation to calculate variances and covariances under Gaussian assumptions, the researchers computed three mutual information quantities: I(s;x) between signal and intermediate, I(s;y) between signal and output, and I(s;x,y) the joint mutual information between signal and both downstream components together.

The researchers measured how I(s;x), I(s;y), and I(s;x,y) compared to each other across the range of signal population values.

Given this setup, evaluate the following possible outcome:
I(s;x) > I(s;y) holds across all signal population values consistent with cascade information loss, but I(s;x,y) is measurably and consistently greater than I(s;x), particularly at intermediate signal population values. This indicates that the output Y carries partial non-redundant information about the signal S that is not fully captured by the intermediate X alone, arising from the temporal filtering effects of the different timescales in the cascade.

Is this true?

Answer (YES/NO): NO